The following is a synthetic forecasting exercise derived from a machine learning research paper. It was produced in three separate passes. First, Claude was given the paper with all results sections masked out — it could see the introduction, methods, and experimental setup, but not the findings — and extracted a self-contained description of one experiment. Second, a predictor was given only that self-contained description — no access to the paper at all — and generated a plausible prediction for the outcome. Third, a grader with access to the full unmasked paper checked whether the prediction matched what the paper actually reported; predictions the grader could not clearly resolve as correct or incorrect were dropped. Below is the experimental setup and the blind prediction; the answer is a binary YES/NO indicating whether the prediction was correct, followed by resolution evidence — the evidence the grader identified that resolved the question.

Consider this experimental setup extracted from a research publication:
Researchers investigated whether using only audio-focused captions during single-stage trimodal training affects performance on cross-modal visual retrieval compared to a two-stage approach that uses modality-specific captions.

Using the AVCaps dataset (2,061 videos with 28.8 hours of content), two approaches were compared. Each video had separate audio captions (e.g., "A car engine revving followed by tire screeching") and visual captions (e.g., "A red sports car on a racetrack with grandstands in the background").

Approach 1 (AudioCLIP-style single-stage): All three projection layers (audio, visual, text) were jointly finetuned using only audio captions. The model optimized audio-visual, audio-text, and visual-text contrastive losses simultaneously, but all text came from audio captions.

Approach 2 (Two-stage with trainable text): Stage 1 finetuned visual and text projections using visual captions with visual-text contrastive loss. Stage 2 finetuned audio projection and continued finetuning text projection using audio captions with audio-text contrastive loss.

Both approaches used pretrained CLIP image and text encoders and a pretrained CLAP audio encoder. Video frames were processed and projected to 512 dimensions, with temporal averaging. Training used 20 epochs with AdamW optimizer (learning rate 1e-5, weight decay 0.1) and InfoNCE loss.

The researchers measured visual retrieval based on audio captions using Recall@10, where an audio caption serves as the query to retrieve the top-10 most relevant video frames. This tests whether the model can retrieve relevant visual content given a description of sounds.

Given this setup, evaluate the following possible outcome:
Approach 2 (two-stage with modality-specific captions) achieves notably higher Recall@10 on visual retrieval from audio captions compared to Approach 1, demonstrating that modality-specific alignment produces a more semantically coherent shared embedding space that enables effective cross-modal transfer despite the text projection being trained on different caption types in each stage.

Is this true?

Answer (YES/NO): NO